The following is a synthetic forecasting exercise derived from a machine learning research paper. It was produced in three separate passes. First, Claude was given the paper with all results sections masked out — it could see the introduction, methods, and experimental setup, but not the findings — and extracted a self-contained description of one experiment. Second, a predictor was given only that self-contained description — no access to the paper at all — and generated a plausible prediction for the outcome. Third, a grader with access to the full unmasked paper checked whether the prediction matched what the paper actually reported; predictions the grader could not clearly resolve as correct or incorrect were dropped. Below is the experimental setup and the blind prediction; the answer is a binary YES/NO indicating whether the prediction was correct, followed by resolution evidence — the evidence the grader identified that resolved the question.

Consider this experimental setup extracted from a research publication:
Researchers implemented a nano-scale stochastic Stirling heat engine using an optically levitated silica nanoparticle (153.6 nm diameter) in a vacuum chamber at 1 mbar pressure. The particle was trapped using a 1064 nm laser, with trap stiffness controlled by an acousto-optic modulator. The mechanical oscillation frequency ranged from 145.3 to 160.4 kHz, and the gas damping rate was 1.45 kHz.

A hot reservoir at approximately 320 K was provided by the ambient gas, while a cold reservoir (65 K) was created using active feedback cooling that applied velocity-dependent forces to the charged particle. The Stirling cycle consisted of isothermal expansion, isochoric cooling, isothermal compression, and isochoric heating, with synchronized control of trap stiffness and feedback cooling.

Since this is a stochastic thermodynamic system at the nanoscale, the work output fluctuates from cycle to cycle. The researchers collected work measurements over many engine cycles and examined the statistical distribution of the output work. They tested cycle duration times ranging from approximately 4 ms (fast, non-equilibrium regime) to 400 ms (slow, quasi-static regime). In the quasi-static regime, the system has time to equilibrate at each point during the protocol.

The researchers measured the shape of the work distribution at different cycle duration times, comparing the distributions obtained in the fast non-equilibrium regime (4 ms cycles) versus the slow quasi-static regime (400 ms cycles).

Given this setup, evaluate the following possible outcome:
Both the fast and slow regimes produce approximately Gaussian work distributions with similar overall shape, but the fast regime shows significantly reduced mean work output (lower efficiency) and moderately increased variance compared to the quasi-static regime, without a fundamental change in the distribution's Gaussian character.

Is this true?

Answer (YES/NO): NO